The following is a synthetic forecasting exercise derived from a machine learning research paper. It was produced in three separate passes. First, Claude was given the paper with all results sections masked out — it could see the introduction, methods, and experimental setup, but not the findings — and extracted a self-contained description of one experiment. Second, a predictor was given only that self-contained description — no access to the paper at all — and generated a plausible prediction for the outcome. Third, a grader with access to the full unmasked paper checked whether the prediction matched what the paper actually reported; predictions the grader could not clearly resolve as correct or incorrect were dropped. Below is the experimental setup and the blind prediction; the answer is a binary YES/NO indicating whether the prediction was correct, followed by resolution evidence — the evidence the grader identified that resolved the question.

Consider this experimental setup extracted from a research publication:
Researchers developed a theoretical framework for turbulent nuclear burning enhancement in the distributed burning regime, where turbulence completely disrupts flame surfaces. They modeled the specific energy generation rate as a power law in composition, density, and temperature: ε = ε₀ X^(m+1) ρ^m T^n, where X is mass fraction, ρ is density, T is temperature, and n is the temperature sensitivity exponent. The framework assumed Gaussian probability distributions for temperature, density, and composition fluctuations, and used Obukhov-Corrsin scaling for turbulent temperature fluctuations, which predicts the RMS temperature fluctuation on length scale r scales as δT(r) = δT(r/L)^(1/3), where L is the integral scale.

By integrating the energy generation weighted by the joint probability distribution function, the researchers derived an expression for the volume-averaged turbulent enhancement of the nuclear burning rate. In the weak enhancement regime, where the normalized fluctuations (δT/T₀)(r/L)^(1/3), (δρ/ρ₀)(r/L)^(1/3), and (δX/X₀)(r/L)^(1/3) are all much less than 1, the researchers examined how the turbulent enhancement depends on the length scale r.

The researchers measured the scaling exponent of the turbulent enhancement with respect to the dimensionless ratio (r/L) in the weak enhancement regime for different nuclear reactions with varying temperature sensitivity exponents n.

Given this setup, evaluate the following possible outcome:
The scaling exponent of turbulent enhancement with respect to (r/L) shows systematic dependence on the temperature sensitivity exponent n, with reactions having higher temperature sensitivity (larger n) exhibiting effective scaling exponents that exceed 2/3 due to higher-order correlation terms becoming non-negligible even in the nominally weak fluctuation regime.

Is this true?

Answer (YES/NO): NO